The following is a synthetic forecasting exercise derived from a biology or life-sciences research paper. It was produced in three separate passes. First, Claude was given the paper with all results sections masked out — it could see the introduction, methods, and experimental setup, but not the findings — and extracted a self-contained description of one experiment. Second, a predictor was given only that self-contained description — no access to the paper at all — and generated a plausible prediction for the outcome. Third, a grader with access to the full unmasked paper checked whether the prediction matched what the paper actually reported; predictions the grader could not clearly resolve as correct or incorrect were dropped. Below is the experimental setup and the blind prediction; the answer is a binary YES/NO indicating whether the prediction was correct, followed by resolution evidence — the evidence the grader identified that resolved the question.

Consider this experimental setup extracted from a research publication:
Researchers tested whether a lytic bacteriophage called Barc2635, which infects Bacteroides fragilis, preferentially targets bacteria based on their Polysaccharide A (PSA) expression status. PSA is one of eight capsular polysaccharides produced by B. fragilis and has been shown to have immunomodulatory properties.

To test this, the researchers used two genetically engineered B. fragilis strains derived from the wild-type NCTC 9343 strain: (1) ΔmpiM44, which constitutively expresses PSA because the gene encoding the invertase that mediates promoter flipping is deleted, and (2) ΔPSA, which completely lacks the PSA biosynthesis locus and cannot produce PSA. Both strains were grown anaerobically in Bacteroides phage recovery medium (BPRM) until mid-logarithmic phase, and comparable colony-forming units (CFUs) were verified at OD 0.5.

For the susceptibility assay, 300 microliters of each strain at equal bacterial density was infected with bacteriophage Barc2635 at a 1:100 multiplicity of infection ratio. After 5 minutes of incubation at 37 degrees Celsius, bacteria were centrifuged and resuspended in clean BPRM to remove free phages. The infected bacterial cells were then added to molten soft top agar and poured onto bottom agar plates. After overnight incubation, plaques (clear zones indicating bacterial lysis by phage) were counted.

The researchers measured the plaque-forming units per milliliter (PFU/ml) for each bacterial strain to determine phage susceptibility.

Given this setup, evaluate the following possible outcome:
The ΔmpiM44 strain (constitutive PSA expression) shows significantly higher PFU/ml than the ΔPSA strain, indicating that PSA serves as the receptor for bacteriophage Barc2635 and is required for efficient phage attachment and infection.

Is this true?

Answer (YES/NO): NO